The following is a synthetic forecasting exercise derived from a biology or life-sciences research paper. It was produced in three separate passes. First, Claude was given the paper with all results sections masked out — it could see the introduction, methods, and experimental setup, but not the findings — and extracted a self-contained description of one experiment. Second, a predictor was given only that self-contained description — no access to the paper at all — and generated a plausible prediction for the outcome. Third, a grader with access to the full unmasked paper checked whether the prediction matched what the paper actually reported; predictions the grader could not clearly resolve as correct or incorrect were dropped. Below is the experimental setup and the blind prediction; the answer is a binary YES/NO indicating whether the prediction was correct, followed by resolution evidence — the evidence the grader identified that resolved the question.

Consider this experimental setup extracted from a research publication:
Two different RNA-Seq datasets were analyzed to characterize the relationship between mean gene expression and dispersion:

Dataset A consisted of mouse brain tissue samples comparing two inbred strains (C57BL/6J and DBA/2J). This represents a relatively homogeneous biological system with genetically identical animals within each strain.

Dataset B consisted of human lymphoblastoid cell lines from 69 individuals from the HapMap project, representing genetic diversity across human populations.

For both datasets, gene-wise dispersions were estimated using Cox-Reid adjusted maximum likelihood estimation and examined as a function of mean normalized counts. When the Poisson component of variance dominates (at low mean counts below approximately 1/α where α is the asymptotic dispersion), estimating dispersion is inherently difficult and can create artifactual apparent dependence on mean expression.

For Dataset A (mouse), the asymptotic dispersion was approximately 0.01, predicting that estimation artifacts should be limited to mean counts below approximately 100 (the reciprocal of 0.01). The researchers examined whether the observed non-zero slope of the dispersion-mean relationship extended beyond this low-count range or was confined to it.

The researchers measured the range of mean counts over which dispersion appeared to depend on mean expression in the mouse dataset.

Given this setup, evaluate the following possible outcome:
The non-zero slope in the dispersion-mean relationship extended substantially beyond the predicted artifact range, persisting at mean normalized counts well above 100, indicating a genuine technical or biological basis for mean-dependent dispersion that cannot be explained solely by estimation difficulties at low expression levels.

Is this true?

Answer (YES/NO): NO